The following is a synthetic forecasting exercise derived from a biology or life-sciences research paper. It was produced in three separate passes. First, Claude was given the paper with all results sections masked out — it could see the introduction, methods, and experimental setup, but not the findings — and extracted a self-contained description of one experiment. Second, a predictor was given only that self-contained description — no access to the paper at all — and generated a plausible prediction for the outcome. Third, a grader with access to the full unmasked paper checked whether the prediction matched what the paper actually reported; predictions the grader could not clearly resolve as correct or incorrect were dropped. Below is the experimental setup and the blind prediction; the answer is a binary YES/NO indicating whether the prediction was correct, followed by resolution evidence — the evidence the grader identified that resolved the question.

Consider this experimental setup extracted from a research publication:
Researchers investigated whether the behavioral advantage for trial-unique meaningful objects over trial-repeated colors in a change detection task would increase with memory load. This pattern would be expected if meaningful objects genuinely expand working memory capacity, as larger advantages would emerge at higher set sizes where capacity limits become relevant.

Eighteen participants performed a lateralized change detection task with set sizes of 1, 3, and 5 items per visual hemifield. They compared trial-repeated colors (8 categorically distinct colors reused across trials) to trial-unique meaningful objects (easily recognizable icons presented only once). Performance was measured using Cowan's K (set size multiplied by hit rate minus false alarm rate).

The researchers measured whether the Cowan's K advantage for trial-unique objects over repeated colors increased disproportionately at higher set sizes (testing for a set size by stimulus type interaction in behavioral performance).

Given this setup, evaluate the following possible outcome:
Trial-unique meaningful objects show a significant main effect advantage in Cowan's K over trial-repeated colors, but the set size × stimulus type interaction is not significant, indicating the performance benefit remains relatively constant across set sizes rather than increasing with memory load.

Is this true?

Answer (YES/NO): NO